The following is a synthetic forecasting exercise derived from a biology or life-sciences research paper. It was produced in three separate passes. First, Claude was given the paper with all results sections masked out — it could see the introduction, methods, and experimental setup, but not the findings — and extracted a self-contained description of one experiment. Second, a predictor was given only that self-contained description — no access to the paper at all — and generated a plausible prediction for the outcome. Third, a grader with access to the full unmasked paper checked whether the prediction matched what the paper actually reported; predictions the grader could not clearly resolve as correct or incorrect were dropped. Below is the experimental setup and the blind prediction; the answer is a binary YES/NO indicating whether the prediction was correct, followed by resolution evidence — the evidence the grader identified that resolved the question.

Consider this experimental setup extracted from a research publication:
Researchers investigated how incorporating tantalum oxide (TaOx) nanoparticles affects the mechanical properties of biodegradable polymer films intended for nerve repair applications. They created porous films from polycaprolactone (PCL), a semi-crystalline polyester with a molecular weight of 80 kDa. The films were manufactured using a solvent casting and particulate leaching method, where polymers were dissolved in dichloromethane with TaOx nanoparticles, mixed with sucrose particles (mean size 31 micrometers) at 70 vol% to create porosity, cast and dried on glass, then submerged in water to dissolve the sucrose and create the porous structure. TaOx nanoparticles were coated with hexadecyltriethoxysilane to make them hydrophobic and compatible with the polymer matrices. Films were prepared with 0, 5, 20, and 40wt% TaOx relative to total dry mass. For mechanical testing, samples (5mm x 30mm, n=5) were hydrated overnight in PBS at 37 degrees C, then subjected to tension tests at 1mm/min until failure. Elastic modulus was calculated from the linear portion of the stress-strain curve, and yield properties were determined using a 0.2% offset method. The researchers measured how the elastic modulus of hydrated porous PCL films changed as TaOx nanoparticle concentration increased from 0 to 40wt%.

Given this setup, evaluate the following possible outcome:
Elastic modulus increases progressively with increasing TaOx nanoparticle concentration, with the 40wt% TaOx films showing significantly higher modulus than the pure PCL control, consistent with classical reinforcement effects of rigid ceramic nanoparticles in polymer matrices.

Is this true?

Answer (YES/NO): NO